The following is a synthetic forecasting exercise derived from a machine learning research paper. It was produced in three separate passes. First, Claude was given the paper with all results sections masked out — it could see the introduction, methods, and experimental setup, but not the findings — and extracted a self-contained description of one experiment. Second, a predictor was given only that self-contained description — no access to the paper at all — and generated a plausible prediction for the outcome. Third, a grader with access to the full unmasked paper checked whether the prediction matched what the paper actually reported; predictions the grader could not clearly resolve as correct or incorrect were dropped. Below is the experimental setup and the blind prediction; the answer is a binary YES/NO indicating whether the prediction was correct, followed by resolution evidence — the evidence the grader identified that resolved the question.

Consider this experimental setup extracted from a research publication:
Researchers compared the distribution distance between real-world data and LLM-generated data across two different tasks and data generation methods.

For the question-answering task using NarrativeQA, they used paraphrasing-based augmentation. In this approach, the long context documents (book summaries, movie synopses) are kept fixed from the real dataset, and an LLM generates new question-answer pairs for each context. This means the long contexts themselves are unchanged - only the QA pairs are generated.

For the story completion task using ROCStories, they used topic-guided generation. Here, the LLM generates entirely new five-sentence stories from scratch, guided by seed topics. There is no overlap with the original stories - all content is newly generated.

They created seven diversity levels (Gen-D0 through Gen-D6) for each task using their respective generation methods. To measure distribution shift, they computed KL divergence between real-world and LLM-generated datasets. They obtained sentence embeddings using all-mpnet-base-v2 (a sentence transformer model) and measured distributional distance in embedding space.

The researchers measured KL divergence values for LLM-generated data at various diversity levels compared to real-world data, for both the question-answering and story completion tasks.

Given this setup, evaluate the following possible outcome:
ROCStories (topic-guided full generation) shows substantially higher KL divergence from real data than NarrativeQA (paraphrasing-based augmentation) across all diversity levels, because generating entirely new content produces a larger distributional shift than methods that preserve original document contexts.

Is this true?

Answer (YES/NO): YES